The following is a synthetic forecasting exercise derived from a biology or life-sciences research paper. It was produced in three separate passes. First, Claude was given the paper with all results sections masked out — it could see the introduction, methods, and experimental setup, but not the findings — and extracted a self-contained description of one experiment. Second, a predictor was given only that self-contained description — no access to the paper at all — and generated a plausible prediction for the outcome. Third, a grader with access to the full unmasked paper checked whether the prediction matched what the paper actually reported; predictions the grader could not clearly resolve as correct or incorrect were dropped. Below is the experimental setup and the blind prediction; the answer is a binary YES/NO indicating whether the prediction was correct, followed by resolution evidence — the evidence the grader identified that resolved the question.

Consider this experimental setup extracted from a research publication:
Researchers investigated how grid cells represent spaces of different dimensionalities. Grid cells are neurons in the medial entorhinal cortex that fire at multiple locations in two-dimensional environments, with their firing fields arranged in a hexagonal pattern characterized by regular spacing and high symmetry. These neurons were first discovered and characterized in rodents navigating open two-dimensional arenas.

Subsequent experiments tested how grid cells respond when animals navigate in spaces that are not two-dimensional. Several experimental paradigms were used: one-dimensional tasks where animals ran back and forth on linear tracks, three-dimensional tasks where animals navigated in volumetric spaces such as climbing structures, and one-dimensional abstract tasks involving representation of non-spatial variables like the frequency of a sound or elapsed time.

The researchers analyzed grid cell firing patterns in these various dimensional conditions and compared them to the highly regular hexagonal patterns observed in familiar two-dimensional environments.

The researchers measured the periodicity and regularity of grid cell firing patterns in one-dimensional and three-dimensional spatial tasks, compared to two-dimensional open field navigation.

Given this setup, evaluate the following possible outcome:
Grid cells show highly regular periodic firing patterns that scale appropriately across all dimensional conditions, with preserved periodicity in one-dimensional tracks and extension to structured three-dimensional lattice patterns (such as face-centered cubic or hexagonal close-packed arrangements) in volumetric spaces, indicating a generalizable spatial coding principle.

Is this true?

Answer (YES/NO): NO